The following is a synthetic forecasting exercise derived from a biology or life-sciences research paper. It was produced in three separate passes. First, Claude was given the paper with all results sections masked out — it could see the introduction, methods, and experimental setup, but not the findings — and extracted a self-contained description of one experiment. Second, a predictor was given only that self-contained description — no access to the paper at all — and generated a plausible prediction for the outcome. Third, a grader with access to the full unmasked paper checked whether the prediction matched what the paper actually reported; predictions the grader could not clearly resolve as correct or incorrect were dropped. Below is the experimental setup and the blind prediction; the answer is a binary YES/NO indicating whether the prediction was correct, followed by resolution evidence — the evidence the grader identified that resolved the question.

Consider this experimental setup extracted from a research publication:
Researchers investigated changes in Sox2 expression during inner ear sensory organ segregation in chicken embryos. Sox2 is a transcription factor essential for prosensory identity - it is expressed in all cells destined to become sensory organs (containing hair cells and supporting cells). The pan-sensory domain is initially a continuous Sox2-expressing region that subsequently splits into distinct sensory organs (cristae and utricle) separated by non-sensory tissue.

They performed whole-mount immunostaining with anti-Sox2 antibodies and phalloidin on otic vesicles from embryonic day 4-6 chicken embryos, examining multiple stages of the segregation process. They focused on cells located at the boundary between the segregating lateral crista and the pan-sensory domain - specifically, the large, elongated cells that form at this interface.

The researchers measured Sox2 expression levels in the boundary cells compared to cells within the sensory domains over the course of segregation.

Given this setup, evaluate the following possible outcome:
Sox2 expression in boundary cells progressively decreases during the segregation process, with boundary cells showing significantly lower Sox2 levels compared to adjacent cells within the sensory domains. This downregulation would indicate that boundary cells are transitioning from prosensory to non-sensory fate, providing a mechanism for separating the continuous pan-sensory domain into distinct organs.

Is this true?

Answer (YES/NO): YES